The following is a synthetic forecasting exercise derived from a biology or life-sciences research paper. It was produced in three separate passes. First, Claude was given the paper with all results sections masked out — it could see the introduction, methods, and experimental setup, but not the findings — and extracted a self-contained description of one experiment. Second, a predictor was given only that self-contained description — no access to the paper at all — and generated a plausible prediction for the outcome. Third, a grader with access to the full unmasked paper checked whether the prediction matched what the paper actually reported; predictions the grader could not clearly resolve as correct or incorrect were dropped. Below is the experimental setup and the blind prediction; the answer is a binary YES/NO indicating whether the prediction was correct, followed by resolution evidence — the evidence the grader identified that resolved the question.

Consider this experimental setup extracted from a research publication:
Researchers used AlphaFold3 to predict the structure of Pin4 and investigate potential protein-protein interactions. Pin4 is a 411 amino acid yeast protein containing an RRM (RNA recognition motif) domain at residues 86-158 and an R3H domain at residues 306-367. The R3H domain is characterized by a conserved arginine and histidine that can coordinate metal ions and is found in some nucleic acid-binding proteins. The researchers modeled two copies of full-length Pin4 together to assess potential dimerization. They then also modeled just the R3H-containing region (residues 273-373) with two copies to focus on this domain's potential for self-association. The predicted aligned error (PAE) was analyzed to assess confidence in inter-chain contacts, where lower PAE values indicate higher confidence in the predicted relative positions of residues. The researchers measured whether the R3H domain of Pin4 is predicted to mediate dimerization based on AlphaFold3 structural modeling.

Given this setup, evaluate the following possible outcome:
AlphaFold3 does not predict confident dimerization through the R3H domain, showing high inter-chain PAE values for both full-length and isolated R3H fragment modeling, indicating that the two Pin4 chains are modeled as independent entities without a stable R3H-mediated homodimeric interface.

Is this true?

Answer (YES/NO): NO